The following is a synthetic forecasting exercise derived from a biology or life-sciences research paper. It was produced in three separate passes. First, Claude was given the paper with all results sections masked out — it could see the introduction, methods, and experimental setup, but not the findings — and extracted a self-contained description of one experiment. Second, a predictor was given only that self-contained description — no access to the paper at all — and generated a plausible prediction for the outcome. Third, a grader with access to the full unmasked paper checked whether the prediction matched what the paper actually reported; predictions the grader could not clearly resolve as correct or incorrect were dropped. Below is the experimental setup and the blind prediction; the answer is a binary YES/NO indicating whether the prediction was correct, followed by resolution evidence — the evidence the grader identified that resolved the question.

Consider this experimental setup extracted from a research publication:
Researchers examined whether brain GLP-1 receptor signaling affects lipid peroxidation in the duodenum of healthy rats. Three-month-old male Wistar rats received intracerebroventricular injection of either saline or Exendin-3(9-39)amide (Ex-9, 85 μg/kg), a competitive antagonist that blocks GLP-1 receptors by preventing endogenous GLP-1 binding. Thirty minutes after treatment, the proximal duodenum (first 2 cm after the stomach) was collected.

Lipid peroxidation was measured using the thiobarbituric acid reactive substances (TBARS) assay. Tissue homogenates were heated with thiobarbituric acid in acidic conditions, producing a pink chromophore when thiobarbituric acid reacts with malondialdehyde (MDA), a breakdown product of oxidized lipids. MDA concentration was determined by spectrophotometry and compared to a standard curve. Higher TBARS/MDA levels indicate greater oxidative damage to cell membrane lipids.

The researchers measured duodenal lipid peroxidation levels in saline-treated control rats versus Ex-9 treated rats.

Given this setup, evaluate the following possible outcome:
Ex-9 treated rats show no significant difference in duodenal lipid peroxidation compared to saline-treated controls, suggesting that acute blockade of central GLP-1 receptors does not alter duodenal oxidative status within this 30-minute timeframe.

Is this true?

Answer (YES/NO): NO